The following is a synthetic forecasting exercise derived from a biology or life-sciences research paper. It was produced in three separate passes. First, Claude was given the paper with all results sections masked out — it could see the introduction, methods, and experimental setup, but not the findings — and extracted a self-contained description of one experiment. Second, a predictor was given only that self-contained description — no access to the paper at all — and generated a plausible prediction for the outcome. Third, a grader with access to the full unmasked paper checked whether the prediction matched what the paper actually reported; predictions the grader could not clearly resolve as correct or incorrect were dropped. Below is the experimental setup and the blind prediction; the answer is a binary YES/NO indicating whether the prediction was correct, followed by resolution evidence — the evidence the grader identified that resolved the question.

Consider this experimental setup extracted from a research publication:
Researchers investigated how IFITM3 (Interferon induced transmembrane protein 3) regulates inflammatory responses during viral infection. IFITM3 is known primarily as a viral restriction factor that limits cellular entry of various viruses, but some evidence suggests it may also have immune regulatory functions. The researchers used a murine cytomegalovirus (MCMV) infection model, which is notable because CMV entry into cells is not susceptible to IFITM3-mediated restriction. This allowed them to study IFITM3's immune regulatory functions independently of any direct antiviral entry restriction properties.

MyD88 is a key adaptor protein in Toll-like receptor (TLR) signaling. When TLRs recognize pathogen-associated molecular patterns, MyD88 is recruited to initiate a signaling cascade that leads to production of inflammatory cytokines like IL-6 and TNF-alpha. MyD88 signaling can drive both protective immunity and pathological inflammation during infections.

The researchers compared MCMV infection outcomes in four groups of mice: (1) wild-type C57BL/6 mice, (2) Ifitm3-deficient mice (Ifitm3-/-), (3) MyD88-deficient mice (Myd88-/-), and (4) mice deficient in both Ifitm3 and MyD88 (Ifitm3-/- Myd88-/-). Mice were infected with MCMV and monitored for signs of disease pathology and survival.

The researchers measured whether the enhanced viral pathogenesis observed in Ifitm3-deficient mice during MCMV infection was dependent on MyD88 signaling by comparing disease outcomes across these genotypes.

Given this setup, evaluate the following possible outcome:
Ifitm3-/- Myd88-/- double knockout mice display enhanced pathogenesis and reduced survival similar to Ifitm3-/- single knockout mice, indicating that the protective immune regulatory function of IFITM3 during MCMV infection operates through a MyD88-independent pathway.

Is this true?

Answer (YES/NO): NO